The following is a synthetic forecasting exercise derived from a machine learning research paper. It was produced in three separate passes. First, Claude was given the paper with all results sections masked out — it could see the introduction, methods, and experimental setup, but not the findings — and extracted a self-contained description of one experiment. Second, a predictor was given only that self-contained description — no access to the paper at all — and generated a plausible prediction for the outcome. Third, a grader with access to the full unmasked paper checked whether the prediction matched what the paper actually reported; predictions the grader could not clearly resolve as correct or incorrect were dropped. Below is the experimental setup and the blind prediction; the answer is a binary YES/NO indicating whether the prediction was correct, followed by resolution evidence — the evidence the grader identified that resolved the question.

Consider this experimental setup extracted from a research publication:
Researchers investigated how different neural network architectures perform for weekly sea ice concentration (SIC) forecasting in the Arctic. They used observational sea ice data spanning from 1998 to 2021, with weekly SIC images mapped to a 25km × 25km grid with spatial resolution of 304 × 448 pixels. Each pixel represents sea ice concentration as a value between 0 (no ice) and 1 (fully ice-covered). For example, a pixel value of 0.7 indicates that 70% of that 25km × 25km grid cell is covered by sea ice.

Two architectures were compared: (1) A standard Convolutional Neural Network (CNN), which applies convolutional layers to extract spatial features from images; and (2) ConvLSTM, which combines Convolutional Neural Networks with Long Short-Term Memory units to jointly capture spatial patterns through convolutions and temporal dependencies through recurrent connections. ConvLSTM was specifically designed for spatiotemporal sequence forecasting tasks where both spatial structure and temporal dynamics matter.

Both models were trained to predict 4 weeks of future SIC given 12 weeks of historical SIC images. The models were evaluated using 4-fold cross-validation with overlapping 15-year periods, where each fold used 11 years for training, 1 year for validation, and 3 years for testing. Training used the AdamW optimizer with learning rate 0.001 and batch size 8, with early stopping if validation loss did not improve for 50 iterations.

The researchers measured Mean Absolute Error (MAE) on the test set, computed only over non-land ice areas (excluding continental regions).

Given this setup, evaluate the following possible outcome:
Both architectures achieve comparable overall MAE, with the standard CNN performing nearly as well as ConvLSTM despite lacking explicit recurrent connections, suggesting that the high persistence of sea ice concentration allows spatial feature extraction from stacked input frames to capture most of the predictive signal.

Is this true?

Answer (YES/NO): NO